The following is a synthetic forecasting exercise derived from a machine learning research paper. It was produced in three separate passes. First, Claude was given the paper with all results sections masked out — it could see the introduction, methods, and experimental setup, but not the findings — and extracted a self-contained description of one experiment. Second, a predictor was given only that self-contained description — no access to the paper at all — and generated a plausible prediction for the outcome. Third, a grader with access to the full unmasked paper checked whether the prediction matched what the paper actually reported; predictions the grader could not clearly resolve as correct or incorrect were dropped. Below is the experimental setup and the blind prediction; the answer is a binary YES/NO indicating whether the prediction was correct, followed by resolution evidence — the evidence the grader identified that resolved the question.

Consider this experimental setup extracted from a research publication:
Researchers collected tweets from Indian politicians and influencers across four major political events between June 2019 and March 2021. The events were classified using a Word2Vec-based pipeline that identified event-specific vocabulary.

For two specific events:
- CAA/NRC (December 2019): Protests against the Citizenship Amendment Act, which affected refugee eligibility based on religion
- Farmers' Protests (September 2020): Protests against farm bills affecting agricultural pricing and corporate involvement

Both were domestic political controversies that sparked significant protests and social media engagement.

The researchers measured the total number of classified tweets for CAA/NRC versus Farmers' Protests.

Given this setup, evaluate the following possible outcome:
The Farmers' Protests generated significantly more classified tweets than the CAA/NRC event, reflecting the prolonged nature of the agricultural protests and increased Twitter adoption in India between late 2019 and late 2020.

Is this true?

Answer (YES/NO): NO